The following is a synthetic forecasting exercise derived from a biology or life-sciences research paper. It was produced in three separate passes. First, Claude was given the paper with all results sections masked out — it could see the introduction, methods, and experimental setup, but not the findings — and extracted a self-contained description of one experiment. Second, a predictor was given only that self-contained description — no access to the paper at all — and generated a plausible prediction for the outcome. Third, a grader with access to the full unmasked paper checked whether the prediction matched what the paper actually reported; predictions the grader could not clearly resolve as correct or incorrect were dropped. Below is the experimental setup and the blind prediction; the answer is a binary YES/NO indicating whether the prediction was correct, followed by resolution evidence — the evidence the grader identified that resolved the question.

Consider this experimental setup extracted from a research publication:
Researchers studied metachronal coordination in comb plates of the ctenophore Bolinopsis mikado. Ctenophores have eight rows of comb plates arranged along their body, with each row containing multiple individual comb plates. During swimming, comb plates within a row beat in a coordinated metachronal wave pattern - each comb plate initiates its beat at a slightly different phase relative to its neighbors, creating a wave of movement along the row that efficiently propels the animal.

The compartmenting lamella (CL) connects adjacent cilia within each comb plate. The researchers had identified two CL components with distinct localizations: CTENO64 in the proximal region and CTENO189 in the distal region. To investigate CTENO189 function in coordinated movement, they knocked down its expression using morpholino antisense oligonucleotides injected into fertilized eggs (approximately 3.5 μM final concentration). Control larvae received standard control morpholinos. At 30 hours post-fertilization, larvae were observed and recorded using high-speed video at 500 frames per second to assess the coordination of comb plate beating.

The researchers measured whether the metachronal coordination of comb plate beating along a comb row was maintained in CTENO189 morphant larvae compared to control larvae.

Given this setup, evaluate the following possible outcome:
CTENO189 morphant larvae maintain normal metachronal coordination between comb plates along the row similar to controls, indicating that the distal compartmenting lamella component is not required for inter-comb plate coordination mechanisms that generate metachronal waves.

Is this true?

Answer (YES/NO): NO